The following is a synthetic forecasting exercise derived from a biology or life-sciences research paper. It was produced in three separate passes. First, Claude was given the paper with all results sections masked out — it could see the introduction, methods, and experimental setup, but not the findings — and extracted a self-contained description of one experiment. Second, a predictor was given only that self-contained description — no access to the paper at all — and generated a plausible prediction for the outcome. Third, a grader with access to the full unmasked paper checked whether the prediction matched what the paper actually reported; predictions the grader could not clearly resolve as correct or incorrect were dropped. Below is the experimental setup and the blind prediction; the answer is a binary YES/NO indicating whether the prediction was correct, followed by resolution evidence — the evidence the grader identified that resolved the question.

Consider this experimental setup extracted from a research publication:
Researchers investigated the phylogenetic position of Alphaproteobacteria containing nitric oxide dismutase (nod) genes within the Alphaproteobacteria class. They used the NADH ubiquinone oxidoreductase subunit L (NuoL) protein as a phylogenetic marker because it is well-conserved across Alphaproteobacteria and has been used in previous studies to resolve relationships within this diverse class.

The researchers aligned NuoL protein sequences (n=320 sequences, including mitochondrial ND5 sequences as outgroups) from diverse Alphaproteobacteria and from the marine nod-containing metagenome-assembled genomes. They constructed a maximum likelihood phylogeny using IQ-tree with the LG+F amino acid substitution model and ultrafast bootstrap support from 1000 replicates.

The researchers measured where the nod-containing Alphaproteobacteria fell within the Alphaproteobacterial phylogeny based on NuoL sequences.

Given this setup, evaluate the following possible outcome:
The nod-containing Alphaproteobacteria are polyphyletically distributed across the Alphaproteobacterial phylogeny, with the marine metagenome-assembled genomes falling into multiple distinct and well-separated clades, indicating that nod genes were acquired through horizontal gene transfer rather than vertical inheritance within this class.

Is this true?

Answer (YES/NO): NO